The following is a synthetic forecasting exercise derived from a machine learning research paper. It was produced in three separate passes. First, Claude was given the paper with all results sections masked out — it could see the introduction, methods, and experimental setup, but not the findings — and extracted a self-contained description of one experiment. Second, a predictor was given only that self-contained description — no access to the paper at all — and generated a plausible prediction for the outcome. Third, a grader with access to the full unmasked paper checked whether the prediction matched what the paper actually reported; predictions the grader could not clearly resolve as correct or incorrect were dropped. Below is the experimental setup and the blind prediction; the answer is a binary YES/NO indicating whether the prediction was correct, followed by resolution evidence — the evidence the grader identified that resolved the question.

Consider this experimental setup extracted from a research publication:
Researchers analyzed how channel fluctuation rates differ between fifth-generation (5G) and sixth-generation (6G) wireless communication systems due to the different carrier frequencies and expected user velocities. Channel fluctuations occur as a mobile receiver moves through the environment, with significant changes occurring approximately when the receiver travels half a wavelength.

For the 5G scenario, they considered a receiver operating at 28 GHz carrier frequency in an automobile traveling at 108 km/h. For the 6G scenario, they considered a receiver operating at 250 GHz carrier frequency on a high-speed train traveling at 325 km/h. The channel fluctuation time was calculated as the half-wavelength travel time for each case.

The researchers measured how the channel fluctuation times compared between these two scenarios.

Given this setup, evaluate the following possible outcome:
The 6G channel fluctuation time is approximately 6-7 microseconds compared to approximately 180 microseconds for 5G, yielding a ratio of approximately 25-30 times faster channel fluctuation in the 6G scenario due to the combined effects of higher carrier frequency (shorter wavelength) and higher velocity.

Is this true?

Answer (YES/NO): YES